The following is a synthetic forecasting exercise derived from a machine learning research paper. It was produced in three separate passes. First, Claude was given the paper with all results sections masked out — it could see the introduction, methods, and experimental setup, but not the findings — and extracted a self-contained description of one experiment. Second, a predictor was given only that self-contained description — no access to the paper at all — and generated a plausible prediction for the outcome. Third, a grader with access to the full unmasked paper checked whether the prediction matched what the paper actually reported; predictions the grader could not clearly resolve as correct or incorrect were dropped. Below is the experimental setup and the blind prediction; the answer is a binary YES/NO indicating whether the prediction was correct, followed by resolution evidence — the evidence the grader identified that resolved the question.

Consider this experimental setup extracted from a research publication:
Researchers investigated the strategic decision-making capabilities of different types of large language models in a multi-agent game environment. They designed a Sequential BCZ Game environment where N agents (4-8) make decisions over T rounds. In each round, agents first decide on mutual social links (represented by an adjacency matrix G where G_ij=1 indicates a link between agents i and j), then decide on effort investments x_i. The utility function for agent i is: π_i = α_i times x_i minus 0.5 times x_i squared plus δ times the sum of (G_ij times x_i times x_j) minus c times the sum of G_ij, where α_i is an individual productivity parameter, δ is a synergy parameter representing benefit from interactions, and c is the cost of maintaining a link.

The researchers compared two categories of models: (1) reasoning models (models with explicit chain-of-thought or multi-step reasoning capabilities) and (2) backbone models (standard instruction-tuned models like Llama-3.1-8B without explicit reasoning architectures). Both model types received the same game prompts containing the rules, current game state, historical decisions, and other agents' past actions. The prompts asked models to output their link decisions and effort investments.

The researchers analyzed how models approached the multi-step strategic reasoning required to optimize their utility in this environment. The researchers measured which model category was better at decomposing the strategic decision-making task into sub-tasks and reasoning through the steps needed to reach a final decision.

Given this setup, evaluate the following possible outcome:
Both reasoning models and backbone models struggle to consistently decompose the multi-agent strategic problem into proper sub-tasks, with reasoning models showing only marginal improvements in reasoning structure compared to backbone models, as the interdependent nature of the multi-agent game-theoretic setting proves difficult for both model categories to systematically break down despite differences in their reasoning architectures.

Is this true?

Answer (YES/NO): NO